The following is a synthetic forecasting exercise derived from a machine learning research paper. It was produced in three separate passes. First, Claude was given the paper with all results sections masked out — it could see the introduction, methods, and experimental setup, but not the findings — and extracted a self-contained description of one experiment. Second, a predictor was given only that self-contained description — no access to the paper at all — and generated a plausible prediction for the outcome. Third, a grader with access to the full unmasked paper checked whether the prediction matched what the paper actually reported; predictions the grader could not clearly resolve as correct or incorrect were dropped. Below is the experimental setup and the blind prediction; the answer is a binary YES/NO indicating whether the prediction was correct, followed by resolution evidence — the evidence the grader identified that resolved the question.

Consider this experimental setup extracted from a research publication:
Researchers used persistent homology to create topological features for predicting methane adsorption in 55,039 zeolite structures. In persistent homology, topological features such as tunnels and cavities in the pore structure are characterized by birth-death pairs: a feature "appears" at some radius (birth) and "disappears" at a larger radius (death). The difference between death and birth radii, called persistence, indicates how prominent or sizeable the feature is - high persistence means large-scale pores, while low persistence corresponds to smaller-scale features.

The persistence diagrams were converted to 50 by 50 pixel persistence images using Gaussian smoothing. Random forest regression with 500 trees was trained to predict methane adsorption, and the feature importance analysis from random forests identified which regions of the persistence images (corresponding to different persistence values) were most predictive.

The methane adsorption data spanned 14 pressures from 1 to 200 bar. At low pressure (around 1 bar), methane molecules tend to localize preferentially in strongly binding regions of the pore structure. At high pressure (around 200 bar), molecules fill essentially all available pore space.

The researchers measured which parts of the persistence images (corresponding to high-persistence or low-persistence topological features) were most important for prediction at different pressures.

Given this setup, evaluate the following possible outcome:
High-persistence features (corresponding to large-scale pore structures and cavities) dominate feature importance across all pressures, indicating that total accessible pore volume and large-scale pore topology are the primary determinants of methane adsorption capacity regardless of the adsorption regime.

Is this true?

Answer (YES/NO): NO